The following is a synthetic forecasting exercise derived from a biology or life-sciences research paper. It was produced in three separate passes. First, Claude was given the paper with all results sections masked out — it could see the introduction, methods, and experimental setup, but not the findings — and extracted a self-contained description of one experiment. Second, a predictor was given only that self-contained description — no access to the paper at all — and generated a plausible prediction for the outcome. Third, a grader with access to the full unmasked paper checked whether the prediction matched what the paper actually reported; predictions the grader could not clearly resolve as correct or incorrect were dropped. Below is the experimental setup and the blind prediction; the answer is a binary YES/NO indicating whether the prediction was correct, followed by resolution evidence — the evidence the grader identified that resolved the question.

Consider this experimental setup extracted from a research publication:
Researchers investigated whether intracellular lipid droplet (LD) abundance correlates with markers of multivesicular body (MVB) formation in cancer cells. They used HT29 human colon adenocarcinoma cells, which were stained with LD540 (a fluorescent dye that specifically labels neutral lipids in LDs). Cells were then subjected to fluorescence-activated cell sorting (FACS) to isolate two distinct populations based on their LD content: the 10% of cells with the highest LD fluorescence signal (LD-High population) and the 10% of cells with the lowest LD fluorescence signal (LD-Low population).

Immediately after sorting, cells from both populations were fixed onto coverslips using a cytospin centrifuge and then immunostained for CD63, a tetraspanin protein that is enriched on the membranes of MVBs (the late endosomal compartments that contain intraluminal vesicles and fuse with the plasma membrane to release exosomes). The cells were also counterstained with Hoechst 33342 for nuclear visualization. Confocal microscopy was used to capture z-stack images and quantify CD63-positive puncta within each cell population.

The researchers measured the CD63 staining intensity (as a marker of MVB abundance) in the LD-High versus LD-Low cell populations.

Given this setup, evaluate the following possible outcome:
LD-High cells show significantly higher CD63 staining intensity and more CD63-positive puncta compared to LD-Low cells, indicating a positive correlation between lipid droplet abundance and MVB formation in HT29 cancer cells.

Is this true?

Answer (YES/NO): YES